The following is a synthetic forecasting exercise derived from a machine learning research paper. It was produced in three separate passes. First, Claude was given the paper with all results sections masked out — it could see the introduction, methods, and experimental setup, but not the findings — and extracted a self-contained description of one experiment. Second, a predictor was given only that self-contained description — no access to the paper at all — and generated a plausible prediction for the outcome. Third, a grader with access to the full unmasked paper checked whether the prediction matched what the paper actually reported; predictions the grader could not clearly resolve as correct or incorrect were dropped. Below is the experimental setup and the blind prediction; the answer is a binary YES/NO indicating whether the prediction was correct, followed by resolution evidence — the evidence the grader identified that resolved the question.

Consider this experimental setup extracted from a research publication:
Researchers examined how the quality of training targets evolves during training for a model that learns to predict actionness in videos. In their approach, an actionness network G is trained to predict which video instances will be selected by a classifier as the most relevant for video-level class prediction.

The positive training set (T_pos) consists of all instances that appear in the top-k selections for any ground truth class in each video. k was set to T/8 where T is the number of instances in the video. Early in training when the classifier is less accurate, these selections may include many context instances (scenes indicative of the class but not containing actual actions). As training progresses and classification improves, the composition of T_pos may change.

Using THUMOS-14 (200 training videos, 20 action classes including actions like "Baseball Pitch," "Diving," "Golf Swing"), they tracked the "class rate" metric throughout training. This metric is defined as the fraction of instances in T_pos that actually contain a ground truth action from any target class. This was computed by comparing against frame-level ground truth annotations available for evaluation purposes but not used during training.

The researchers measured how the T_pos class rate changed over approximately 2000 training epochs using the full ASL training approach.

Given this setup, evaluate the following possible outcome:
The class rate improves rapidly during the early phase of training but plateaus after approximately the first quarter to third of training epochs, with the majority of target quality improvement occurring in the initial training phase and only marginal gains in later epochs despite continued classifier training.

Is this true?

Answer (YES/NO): NO